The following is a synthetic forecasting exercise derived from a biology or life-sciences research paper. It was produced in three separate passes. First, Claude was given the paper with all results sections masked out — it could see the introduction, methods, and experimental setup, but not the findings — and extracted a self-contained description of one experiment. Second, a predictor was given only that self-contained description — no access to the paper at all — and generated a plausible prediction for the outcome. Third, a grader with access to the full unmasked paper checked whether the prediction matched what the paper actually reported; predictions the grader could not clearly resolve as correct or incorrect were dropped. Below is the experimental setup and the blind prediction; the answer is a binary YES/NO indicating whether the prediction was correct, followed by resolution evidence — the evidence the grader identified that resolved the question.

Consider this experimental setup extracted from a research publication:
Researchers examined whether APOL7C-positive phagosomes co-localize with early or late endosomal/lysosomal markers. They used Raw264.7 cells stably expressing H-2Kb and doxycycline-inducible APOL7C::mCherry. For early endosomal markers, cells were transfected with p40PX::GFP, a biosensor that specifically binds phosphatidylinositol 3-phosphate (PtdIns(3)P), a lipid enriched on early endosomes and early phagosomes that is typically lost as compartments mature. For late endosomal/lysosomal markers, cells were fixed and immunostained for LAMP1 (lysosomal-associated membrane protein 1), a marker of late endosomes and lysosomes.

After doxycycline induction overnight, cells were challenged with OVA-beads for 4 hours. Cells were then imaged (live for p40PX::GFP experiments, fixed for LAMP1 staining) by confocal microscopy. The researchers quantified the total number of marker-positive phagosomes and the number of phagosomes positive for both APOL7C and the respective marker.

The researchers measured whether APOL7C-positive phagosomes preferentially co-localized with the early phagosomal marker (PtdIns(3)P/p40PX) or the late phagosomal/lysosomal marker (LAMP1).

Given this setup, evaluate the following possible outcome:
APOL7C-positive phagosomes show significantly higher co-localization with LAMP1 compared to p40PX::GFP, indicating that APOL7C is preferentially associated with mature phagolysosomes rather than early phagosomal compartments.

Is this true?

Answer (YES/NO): YES